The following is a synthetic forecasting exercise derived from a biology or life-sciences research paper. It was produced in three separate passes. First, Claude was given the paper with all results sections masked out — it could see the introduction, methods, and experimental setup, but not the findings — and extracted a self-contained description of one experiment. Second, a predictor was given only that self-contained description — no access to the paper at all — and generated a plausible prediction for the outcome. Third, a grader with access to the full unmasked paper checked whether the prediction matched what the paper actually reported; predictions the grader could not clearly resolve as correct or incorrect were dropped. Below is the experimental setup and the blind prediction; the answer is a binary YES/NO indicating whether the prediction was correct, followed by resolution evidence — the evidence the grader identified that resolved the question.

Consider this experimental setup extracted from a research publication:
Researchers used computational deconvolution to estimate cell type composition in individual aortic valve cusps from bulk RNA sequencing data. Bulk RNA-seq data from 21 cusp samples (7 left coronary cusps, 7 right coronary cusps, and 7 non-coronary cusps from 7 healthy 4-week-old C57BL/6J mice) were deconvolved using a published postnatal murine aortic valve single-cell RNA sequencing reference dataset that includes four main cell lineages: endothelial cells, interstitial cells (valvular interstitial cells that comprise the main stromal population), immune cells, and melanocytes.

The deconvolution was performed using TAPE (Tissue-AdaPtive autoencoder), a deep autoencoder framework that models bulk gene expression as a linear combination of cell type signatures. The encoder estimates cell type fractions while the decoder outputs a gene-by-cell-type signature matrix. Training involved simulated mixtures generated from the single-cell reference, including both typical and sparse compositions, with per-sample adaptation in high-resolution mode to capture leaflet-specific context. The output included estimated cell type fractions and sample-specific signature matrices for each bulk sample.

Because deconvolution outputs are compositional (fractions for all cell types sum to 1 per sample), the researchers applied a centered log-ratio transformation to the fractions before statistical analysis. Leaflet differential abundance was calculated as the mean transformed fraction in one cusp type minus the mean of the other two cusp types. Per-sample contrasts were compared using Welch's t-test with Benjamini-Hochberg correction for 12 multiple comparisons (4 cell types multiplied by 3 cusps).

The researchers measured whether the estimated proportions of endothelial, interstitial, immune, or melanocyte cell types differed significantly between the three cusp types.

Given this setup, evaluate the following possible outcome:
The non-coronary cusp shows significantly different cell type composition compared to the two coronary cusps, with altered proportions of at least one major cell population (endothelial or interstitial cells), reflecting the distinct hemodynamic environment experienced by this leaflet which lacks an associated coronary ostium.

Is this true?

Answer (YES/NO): NO